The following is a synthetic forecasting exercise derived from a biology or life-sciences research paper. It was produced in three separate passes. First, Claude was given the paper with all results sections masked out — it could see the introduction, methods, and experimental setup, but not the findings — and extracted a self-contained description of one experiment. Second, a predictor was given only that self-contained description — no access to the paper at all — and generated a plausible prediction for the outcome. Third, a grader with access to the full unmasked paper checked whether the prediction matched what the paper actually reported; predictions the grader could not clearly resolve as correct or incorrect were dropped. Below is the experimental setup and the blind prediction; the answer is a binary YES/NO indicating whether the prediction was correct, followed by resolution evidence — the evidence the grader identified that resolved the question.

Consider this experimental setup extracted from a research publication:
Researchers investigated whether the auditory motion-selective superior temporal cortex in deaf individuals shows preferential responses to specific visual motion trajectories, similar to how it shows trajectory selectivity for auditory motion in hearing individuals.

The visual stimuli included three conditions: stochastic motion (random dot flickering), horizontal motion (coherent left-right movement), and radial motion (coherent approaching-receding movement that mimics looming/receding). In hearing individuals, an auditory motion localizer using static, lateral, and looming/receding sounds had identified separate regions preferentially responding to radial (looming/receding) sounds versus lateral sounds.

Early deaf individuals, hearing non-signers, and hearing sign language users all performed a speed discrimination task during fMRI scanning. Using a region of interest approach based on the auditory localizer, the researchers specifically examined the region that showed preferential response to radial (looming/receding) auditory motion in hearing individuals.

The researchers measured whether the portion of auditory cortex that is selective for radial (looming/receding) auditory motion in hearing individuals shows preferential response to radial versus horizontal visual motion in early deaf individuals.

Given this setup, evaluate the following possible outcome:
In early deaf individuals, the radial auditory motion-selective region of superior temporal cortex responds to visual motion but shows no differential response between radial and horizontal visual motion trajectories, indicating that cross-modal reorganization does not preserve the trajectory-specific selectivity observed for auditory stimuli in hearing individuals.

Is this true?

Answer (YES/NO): NO